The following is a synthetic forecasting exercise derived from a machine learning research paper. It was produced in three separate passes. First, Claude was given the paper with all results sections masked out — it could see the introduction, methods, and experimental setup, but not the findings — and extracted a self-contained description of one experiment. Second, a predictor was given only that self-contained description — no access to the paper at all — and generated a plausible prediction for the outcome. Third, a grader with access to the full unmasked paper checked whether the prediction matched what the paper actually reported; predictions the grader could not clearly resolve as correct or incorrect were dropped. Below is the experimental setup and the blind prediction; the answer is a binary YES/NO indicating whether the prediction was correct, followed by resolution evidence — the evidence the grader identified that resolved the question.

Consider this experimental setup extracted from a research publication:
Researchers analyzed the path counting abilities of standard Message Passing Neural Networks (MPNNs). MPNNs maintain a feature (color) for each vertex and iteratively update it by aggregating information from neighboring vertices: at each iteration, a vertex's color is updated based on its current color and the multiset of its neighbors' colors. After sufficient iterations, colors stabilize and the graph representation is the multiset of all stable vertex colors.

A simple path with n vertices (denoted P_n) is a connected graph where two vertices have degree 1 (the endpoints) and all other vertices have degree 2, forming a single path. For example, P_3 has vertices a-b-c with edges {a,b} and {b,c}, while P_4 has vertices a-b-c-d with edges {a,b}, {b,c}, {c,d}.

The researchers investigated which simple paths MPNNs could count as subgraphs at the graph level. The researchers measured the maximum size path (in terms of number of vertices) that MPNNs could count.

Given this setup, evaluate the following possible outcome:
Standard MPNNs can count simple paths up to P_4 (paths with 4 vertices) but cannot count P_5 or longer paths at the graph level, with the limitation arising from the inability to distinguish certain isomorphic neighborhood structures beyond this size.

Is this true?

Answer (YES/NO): NO